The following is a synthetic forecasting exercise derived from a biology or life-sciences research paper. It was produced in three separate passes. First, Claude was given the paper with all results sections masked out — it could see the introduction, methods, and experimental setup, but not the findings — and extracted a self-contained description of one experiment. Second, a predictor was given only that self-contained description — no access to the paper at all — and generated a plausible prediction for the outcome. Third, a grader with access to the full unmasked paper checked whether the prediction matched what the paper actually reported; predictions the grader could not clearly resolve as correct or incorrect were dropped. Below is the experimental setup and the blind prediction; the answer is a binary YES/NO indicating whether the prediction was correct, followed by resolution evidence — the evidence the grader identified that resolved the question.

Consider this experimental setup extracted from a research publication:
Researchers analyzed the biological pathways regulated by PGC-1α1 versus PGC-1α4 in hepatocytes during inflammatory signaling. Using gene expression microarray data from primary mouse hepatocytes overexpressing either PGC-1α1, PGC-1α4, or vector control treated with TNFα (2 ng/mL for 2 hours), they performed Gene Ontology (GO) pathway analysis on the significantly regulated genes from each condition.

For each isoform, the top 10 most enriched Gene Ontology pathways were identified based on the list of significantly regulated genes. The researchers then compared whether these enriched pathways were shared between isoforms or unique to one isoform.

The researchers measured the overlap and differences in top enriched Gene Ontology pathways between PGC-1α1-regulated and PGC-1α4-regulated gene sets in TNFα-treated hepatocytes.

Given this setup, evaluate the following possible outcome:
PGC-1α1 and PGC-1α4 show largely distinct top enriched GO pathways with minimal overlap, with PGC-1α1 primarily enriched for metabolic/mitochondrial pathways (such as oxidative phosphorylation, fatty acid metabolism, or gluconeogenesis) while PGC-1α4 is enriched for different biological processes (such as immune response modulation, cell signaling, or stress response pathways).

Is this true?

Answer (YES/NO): NO